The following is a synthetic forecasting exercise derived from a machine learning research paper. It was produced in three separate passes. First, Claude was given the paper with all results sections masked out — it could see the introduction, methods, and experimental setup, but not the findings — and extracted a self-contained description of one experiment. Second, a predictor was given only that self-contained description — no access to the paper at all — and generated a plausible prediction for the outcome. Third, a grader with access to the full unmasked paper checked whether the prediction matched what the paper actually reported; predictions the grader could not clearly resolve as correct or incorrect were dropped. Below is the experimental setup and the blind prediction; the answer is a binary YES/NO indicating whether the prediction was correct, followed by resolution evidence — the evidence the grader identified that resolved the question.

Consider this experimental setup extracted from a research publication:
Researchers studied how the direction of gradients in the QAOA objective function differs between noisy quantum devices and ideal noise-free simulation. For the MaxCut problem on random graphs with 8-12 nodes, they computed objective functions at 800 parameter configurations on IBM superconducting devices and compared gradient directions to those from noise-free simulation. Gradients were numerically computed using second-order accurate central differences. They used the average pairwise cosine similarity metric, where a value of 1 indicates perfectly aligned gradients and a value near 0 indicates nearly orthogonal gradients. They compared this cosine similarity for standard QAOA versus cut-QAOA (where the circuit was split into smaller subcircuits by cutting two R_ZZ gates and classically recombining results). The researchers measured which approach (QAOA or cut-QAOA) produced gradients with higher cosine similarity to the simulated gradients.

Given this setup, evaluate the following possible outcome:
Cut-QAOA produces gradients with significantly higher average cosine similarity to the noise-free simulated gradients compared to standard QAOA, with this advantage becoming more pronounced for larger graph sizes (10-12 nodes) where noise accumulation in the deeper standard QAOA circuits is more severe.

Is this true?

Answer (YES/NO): NO